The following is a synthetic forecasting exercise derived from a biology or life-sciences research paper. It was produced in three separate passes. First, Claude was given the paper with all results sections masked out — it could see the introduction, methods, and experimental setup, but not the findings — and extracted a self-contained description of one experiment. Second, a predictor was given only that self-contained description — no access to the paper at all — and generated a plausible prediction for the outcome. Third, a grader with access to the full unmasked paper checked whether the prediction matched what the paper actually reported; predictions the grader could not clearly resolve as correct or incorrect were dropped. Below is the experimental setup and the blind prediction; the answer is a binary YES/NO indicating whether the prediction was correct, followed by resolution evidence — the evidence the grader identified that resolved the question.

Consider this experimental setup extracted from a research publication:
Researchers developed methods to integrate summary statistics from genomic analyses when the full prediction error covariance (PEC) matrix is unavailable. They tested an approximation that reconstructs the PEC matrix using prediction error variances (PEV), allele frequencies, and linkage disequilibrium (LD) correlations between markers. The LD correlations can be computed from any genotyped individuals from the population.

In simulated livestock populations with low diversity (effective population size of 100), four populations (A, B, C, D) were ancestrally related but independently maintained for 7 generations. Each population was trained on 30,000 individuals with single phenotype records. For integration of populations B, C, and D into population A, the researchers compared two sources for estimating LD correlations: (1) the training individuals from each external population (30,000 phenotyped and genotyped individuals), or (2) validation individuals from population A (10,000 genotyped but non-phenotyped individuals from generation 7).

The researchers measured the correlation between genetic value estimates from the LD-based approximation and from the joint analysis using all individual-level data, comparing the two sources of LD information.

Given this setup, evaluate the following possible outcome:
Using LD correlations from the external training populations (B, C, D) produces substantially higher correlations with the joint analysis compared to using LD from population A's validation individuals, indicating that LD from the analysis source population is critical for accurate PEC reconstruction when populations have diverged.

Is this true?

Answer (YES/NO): NO